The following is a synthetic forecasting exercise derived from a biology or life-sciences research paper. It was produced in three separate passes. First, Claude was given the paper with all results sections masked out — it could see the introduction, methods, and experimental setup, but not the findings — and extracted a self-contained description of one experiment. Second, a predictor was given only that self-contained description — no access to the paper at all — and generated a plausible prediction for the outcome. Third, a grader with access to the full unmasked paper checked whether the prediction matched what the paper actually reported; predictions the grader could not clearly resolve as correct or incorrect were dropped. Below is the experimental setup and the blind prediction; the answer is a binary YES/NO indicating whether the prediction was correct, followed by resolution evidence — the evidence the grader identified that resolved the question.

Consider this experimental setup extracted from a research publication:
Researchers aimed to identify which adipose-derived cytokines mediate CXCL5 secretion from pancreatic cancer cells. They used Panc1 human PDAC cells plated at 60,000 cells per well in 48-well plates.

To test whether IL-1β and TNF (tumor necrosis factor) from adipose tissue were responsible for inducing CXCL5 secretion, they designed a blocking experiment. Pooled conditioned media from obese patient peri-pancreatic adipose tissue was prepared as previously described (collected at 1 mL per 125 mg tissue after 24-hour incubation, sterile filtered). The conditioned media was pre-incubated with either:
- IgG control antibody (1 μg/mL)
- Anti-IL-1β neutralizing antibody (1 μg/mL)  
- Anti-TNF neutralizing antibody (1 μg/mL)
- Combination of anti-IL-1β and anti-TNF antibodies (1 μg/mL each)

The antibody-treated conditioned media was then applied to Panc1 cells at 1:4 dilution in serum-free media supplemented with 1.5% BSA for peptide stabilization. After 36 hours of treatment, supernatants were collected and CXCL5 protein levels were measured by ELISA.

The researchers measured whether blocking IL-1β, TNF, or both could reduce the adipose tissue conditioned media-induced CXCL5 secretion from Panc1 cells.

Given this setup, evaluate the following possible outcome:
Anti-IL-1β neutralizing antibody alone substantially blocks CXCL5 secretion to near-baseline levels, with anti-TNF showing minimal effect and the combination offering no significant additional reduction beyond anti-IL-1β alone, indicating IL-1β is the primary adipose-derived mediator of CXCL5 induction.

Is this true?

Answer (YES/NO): NO